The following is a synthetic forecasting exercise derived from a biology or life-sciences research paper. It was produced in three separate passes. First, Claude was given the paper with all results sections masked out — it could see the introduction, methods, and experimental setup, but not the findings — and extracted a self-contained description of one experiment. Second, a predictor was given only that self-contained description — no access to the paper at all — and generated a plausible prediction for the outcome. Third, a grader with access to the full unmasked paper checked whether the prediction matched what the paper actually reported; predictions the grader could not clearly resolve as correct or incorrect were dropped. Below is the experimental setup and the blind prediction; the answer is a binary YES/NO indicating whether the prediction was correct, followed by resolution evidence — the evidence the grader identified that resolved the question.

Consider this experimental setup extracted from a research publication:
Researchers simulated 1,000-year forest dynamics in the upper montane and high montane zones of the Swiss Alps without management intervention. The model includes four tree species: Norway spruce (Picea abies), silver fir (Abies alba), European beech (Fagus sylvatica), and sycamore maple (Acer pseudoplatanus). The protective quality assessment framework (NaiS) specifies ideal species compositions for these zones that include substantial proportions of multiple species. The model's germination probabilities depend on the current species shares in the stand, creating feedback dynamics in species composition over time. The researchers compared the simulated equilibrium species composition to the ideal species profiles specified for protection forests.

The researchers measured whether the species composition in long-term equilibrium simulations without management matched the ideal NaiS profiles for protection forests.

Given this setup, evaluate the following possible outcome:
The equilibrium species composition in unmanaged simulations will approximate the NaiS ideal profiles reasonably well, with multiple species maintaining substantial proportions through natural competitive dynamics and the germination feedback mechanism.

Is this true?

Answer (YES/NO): NO